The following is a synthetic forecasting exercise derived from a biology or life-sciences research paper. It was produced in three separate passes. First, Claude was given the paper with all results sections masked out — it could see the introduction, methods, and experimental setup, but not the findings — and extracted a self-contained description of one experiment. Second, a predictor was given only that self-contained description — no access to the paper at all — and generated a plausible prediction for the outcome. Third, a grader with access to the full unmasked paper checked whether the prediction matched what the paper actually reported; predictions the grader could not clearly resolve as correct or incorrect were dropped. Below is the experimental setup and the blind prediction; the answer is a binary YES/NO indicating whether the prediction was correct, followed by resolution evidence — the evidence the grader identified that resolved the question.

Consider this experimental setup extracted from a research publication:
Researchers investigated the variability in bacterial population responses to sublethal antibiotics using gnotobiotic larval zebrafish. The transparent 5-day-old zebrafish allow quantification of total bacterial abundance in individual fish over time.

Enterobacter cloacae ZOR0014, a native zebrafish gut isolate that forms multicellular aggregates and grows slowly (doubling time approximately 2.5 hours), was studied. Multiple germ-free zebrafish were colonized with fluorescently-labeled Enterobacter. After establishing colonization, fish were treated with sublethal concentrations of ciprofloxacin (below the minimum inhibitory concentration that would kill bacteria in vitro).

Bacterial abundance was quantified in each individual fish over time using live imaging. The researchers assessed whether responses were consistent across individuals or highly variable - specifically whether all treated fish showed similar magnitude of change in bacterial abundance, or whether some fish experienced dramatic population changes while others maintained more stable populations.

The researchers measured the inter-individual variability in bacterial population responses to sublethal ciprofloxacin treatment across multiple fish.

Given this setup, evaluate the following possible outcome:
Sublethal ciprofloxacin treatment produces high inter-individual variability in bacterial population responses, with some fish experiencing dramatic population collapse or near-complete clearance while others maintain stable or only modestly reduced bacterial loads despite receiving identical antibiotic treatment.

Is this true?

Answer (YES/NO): YES